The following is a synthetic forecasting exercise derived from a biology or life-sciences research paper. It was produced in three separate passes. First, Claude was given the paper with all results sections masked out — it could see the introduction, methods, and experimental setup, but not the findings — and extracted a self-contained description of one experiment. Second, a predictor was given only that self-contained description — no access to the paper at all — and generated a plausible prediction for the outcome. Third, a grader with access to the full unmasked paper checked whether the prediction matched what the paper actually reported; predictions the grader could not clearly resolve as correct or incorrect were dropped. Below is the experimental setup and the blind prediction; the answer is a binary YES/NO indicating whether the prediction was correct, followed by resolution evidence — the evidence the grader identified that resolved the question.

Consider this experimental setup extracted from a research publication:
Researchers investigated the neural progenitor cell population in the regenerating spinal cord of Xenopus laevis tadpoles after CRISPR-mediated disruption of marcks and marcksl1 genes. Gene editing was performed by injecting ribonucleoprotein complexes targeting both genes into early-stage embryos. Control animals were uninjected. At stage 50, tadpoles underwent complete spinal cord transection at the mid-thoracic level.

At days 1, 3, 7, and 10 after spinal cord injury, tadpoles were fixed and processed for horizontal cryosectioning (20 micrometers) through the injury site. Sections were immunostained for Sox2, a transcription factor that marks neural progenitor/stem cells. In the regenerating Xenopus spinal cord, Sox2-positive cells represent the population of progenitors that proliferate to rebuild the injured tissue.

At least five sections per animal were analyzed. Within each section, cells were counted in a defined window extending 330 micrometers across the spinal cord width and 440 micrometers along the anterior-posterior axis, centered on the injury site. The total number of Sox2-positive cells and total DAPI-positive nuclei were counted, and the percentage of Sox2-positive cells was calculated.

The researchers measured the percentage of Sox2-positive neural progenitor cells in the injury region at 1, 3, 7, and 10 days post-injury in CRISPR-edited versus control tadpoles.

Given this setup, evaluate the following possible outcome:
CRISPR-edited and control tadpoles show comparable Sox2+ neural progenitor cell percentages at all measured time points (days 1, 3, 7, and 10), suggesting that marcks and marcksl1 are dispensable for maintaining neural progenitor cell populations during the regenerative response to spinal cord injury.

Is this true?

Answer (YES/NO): NO